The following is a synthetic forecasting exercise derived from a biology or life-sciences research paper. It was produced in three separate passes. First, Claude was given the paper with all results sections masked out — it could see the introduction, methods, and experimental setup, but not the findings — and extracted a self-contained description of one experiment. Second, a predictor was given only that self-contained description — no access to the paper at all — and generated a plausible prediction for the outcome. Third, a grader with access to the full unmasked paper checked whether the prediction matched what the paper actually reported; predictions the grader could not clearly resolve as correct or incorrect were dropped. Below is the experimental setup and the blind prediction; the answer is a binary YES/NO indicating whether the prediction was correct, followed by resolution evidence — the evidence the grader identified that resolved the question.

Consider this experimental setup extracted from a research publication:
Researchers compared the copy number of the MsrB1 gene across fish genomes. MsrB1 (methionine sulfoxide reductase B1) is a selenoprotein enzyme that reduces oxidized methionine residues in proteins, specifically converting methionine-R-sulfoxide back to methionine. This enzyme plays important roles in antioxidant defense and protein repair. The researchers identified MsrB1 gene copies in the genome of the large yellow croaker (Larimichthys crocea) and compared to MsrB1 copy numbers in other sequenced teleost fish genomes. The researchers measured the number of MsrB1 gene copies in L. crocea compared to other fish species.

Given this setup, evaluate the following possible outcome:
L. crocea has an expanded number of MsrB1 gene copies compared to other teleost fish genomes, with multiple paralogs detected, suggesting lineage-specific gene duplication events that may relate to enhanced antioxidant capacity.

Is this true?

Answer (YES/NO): YES